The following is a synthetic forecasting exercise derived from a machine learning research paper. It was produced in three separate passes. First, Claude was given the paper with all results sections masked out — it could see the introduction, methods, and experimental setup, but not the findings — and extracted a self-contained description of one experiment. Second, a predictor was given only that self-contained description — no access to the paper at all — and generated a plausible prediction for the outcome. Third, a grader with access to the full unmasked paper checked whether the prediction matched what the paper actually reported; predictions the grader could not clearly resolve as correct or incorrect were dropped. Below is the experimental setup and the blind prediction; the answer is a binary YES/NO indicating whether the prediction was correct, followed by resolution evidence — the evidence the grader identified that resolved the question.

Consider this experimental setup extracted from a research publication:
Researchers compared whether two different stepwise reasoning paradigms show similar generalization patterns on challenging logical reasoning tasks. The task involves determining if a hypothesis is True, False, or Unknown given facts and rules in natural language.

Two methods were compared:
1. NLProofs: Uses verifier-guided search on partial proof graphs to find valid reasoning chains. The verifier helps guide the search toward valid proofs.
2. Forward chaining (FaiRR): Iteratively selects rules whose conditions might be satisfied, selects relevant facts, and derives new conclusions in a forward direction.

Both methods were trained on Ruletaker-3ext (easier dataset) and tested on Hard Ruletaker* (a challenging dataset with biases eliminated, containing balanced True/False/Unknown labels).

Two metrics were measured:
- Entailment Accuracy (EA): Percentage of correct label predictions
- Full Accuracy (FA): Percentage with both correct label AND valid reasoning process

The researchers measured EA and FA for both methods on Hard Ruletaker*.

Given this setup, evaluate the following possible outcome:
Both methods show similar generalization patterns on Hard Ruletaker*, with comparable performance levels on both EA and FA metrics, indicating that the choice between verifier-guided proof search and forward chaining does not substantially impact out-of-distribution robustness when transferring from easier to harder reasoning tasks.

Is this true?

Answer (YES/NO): YES